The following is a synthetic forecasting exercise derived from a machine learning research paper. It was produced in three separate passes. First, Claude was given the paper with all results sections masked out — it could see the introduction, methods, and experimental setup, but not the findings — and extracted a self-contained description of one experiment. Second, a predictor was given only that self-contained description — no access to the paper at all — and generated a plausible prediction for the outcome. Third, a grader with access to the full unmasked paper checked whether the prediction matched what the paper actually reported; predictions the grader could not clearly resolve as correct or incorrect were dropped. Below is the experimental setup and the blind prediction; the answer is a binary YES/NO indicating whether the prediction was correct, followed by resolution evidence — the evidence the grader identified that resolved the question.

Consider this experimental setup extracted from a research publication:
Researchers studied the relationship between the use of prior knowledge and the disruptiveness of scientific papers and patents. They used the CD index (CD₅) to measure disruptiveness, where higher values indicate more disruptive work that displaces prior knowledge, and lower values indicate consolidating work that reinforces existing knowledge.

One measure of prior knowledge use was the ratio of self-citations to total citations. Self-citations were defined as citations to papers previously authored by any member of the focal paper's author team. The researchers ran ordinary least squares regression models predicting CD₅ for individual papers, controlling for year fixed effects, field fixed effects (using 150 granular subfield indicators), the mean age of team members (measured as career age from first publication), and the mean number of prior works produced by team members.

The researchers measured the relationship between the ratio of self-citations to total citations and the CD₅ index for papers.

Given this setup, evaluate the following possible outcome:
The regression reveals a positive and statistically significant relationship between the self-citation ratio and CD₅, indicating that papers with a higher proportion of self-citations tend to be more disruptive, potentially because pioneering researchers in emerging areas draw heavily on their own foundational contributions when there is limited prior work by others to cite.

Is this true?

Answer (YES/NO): NO